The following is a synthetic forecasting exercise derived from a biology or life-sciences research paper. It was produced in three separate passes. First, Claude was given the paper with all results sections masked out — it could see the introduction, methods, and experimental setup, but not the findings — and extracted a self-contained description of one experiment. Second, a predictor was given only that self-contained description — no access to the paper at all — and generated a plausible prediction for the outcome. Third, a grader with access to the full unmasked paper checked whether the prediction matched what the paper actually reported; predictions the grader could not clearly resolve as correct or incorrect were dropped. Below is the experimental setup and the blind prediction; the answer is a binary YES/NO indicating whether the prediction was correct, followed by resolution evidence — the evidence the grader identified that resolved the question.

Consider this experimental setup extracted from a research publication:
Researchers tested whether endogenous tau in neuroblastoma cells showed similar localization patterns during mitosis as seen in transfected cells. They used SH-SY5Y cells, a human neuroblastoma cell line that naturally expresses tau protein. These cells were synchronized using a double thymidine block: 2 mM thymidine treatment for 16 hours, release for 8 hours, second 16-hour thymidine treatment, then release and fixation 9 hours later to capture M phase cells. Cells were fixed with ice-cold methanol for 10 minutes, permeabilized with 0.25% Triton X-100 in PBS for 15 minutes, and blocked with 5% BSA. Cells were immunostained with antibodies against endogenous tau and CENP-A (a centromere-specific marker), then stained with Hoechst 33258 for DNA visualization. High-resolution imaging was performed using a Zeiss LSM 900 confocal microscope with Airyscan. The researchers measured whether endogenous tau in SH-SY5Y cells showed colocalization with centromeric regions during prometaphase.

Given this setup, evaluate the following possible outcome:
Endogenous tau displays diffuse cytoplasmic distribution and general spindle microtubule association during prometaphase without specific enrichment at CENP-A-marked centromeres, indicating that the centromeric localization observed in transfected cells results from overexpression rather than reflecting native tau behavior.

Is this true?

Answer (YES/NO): NO